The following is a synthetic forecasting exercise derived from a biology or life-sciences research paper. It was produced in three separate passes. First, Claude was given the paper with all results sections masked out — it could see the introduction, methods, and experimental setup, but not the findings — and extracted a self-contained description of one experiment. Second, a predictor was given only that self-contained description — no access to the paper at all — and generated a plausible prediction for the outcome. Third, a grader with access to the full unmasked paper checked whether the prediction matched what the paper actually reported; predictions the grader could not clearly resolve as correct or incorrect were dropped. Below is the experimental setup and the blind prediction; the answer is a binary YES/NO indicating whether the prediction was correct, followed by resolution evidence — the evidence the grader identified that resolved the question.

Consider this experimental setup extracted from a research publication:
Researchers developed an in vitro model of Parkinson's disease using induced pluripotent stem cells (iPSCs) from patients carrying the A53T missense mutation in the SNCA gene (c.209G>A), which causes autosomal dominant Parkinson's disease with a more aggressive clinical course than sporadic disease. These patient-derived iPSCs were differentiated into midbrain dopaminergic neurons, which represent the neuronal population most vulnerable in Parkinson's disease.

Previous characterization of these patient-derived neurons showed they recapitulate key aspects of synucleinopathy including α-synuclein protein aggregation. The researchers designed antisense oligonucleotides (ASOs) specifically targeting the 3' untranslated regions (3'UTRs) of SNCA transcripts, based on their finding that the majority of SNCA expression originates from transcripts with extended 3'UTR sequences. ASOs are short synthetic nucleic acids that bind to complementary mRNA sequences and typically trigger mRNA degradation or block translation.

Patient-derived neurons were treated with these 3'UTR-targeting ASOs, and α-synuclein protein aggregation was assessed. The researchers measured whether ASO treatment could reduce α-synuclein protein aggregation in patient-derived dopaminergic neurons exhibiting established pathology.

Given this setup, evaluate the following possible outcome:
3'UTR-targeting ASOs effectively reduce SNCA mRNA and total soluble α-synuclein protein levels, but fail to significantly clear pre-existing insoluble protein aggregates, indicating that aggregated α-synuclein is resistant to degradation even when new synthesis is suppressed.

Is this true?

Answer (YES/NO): NO